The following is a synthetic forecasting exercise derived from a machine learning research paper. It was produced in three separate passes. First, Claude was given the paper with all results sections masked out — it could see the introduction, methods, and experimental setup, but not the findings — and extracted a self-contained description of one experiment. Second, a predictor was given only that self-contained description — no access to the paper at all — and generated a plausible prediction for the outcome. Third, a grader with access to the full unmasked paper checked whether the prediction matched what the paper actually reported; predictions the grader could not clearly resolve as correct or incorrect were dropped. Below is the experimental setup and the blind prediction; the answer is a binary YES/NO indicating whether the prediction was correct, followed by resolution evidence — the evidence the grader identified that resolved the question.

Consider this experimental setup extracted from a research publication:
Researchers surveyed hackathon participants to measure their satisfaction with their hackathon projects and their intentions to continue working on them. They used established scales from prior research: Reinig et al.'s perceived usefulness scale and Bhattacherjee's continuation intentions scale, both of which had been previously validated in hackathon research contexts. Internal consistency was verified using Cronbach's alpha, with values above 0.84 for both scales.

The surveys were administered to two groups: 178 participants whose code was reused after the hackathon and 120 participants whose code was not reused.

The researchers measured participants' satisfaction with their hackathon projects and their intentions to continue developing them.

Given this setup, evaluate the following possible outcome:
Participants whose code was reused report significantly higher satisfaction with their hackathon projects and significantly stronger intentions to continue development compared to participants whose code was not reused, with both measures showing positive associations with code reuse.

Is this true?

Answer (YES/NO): NO